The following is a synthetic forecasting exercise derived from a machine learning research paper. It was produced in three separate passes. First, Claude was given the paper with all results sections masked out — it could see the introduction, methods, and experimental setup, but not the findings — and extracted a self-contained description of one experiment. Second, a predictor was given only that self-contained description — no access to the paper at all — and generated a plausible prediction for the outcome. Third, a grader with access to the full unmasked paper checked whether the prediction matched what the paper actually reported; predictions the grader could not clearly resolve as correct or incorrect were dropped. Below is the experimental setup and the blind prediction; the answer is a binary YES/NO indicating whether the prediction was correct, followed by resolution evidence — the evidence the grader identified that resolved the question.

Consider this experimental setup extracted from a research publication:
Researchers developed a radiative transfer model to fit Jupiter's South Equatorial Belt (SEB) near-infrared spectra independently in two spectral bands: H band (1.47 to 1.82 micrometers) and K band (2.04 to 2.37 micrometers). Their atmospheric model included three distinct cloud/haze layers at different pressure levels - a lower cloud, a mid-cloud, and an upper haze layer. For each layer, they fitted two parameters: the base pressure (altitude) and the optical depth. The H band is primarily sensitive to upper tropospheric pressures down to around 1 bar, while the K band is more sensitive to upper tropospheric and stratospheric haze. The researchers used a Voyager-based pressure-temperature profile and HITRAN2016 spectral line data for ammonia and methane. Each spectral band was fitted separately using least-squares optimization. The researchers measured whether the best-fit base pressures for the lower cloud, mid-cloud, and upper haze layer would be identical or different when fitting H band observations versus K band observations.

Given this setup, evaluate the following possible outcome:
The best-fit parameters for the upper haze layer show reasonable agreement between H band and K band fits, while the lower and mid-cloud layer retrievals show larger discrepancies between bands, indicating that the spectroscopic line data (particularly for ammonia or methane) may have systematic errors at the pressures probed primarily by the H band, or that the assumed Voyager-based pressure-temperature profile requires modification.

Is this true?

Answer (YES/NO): NO